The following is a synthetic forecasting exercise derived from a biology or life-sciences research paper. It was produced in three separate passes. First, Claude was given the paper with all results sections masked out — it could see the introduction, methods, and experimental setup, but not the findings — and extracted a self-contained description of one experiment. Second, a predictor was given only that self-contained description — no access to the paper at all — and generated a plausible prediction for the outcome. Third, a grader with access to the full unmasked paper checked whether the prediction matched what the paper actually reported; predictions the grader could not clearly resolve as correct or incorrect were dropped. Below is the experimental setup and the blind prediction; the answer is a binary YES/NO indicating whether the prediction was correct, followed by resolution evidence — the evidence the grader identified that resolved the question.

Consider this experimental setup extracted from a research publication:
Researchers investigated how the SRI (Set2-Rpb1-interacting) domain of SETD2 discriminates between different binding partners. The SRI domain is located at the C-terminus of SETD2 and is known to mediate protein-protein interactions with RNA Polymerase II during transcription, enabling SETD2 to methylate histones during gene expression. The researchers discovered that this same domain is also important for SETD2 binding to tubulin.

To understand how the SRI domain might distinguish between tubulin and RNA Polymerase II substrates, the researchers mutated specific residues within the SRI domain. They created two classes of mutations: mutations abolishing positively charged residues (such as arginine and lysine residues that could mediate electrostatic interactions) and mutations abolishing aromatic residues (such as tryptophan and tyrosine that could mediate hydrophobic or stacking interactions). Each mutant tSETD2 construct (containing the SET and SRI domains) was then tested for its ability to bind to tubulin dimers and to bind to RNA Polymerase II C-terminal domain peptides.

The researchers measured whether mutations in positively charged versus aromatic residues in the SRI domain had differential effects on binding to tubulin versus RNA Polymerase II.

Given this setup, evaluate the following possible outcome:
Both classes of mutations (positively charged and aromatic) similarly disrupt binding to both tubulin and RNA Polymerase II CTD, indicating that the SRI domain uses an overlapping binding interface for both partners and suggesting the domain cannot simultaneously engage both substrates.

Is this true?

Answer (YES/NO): NO